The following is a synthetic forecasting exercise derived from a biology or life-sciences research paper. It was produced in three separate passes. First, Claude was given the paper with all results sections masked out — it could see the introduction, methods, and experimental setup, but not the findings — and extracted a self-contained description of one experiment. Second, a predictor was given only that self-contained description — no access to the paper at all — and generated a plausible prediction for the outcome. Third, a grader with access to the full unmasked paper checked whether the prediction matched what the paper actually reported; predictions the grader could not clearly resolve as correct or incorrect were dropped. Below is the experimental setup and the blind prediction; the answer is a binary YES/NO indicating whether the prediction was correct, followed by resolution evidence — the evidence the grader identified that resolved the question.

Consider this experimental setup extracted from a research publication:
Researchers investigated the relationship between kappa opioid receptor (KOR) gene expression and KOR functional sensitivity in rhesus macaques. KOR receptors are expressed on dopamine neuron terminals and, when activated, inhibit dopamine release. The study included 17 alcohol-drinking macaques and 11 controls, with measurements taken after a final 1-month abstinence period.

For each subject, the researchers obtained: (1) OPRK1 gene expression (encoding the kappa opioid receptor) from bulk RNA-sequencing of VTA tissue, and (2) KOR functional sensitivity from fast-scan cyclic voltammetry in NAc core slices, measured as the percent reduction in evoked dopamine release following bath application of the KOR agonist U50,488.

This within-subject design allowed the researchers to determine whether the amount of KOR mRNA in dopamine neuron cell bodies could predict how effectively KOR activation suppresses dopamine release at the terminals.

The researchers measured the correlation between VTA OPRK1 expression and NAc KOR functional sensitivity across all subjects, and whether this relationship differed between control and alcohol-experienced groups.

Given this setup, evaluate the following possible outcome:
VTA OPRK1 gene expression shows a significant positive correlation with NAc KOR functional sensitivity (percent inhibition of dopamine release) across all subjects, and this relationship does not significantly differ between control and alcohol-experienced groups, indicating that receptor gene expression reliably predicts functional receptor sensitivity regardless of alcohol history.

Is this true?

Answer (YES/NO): NO